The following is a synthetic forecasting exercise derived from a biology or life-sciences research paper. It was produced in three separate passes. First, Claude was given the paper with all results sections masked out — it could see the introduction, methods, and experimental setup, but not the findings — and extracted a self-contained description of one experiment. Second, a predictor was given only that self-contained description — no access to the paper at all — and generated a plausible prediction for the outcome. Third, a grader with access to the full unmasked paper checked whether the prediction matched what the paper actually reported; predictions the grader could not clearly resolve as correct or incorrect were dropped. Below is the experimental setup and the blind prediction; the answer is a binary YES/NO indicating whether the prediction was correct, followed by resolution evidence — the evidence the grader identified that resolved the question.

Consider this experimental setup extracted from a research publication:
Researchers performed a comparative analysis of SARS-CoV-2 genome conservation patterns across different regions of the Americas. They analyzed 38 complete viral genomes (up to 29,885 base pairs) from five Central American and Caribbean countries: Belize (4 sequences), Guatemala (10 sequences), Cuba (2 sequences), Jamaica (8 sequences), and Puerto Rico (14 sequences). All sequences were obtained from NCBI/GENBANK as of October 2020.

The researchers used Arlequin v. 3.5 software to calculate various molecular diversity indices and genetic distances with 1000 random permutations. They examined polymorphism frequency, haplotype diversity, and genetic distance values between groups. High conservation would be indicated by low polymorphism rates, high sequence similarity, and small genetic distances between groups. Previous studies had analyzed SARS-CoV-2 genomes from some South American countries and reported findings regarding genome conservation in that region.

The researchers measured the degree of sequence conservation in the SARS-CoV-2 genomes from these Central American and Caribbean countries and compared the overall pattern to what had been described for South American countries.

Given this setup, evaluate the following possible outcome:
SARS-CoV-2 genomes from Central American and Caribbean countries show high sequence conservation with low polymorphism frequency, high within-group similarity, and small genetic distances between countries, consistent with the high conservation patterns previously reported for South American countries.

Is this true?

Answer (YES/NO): NO